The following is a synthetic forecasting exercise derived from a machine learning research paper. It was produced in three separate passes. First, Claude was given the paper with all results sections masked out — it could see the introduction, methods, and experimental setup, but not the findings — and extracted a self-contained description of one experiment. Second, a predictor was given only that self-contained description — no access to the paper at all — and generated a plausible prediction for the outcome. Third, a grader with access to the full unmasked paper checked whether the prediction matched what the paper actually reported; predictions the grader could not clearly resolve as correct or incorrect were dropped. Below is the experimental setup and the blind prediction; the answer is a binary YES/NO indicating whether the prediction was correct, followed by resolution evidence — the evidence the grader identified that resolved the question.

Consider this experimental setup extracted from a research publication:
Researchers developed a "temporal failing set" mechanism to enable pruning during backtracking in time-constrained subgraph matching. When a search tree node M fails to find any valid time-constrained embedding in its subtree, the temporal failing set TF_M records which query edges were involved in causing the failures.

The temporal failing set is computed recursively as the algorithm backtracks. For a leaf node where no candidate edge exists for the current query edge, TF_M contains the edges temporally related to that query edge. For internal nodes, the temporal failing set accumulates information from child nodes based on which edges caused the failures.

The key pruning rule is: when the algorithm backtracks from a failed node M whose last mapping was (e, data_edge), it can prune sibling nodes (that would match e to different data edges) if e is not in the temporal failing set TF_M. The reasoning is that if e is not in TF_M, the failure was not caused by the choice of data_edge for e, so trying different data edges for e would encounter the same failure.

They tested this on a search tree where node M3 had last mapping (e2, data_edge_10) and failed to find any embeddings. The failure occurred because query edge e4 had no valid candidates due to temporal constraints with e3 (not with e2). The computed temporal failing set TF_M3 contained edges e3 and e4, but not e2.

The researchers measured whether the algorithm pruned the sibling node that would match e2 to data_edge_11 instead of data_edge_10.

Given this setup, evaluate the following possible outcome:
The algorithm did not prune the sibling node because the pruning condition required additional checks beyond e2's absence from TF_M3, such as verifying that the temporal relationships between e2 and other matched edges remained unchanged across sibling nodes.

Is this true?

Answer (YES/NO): NO